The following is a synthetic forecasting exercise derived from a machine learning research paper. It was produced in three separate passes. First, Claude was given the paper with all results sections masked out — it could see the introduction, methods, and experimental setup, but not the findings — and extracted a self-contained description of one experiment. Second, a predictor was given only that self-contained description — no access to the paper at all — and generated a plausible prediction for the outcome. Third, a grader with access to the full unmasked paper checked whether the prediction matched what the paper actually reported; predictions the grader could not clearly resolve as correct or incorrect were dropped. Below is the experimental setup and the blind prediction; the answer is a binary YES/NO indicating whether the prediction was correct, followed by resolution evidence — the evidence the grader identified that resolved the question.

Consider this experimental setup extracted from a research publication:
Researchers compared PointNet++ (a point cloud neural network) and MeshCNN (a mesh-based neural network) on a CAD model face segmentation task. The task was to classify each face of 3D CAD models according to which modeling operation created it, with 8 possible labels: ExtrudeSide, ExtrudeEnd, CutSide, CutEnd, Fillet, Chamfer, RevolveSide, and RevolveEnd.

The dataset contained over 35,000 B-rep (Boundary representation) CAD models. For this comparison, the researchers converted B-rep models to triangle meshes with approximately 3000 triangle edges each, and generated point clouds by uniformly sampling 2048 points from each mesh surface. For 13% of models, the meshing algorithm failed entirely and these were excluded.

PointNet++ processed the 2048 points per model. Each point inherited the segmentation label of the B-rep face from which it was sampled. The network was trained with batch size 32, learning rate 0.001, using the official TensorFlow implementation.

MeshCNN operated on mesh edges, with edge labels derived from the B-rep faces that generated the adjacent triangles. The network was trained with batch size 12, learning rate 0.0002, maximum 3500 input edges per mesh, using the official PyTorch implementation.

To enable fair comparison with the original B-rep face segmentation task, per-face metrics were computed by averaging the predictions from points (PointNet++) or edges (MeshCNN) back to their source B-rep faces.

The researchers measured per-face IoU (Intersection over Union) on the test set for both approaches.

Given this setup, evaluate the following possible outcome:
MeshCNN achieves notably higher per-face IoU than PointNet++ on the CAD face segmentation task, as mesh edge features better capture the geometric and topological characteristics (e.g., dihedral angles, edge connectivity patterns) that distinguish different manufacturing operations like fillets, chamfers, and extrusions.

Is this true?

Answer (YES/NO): NO